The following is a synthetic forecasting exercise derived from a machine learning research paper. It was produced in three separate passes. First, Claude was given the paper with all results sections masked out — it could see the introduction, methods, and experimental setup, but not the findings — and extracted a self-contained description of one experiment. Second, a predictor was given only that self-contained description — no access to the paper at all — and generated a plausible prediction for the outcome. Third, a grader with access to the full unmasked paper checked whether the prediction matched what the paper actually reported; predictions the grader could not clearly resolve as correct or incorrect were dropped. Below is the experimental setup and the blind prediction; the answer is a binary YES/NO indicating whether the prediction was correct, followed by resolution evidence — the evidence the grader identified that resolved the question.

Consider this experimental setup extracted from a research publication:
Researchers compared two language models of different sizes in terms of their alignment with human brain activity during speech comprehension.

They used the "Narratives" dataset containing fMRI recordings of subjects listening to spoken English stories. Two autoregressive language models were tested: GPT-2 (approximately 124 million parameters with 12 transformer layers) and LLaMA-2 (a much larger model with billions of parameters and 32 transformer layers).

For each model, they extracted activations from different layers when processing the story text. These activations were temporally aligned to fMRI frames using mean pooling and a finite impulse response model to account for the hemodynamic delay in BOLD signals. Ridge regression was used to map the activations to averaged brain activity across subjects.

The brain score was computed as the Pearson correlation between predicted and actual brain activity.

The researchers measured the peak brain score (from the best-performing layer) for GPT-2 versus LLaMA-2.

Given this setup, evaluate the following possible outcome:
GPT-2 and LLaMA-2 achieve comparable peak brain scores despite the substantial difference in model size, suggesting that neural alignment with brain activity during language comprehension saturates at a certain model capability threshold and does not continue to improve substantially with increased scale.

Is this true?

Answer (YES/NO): NO